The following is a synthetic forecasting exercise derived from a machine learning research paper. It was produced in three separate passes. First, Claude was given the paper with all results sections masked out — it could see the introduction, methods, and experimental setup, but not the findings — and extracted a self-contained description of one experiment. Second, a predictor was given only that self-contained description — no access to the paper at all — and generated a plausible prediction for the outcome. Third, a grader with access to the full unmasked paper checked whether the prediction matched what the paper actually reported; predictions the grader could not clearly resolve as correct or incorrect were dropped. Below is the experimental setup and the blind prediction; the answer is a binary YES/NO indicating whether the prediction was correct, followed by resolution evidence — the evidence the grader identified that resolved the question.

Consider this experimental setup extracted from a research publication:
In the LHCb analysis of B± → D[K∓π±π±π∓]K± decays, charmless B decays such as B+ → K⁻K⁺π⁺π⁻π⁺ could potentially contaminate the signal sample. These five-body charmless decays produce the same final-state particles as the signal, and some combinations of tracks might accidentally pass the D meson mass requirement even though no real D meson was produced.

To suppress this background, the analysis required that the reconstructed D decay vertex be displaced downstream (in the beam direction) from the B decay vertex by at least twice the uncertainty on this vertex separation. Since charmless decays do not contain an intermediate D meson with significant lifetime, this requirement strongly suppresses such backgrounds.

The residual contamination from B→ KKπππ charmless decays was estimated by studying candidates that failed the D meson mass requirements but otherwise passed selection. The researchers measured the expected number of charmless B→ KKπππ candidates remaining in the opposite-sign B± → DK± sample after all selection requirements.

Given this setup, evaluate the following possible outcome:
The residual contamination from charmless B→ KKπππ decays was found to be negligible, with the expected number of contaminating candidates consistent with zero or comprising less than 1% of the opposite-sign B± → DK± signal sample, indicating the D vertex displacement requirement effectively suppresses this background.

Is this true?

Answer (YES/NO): YES